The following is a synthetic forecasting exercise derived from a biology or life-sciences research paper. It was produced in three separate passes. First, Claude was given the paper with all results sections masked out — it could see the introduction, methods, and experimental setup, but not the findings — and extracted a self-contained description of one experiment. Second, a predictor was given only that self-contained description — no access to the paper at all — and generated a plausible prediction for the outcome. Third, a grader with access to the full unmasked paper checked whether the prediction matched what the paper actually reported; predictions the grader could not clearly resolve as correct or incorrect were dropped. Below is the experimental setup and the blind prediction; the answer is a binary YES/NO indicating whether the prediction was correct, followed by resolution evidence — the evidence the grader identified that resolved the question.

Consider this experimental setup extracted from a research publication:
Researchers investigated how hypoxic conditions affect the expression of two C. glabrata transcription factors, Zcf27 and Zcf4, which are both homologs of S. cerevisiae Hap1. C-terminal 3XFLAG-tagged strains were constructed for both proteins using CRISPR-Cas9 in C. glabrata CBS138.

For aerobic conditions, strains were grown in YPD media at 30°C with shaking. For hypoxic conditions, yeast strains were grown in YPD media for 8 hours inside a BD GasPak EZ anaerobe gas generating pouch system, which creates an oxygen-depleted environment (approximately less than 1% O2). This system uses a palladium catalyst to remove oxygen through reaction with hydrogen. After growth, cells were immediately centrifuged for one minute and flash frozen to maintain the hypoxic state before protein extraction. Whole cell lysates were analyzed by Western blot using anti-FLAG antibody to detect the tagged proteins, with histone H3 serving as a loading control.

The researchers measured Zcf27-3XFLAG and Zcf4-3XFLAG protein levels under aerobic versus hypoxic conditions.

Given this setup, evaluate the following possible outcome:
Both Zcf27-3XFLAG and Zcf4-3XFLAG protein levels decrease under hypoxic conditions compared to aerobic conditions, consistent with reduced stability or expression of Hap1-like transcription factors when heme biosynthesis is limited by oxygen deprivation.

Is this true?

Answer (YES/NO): NO